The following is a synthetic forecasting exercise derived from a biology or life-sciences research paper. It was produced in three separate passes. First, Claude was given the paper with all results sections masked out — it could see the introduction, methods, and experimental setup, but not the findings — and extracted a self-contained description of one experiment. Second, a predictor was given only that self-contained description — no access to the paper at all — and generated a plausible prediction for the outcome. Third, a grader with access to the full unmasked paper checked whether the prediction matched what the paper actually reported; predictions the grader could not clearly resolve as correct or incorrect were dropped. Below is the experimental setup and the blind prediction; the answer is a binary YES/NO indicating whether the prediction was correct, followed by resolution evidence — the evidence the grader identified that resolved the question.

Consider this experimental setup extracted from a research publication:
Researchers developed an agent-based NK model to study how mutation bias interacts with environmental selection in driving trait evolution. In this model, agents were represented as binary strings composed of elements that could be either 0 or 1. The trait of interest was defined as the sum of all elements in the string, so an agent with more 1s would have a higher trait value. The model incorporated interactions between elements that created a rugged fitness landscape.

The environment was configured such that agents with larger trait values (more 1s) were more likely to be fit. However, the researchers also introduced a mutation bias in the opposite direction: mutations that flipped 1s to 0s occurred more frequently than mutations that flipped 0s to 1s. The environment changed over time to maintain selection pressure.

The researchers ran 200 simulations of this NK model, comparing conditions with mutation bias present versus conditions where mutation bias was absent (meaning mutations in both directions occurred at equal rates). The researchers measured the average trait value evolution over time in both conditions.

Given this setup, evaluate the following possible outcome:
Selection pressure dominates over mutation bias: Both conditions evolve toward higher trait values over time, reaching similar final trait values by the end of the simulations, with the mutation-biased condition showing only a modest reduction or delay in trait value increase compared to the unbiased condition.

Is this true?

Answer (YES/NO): NO